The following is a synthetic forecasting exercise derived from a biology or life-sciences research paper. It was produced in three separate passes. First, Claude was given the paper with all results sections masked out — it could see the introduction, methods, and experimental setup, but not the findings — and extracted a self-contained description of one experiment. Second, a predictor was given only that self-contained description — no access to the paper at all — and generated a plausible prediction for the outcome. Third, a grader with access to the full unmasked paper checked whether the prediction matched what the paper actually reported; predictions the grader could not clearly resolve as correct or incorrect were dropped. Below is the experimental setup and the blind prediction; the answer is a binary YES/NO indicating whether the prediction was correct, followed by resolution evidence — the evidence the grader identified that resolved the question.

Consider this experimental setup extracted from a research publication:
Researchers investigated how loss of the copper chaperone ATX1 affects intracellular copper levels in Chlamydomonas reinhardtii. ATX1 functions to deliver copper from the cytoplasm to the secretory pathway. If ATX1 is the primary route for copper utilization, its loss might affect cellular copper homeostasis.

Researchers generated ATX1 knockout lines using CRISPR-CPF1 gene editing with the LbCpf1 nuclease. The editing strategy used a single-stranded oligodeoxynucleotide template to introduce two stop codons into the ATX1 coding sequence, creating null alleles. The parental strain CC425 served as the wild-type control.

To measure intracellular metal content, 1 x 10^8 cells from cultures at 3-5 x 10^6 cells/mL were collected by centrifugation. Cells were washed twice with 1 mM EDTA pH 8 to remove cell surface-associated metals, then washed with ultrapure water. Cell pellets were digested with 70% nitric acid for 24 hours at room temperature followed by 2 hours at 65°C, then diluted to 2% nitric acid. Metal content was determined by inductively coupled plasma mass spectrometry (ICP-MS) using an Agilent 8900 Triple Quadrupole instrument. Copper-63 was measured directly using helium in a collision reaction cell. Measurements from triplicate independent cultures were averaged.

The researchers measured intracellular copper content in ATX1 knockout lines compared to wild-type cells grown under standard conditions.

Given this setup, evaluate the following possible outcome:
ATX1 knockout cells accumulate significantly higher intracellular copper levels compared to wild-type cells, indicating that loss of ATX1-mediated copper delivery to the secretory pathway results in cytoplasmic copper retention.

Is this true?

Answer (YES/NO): NO